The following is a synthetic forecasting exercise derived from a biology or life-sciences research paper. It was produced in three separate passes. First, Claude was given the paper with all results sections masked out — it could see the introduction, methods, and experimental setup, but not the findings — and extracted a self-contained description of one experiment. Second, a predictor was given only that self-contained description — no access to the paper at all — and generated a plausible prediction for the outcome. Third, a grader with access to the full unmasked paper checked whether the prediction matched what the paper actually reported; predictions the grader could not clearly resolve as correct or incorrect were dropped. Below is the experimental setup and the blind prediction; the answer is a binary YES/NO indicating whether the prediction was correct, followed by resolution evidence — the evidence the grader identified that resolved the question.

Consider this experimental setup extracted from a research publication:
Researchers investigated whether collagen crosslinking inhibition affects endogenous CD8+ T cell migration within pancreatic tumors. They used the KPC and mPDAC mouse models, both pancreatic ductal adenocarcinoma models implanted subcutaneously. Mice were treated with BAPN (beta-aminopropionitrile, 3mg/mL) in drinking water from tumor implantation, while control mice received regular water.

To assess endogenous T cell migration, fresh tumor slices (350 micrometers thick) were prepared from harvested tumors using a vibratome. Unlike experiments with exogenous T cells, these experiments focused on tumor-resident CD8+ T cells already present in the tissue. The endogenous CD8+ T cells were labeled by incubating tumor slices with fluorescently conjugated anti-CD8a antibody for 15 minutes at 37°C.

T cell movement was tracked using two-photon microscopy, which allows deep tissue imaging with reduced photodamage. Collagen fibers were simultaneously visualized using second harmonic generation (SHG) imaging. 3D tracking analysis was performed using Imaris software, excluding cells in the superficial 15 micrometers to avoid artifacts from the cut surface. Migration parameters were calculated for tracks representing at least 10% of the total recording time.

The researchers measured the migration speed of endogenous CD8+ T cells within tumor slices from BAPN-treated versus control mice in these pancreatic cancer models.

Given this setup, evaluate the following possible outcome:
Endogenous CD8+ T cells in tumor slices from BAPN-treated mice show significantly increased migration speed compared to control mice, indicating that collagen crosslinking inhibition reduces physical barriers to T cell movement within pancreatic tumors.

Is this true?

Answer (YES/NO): YES